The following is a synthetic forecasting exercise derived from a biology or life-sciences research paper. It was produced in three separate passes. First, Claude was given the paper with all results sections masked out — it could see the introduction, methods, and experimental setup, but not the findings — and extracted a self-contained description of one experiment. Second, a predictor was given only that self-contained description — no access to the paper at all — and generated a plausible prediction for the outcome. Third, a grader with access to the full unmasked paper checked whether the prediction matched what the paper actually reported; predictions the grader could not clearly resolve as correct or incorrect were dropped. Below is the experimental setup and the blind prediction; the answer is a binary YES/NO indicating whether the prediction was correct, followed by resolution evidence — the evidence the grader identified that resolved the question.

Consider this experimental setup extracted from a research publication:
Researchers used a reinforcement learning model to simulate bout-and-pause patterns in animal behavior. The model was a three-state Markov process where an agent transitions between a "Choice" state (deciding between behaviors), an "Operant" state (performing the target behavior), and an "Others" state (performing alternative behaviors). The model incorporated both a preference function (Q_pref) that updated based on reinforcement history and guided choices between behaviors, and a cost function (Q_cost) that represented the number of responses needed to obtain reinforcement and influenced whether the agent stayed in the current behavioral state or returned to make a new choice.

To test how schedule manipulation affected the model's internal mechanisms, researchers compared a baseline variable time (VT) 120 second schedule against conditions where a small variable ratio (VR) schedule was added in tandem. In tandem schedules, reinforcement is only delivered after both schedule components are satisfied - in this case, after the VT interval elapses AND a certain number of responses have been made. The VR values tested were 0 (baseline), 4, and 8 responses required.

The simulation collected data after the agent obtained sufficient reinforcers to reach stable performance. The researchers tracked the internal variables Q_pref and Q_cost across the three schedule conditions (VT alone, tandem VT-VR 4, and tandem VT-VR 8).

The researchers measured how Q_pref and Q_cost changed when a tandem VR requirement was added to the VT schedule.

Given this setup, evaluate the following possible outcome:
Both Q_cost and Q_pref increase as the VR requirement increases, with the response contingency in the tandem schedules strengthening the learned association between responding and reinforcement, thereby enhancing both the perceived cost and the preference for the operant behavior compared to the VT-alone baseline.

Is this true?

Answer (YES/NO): NO